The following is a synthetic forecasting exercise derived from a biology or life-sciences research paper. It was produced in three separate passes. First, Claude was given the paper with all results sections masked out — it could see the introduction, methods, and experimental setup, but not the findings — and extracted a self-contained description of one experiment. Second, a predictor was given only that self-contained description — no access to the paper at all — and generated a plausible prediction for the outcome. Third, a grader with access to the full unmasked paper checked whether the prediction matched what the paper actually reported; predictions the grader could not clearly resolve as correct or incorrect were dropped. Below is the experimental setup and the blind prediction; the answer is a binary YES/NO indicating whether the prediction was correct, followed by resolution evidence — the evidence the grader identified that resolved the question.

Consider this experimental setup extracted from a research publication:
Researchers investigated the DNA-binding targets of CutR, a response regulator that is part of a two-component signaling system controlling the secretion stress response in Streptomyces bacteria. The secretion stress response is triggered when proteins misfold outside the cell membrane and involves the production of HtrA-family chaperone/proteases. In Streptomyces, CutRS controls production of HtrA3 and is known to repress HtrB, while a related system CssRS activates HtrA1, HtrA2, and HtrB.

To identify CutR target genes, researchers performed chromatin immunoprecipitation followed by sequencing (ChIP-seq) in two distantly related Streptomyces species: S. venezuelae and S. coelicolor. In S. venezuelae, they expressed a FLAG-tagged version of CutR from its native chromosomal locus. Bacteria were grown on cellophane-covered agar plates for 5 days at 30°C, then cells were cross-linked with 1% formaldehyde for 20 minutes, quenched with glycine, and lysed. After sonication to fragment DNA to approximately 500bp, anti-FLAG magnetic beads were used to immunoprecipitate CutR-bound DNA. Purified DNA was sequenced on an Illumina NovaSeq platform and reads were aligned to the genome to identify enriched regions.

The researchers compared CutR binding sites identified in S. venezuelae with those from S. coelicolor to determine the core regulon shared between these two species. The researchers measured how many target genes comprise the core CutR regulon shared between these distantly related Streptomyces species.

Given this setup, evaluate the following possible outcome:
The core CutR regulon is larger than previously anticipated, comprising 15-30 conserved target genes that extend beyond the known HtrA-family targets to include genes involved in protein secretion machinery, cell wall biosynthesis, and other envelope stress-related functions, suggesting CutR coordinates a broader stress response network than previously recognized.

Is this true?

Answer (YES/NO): NO